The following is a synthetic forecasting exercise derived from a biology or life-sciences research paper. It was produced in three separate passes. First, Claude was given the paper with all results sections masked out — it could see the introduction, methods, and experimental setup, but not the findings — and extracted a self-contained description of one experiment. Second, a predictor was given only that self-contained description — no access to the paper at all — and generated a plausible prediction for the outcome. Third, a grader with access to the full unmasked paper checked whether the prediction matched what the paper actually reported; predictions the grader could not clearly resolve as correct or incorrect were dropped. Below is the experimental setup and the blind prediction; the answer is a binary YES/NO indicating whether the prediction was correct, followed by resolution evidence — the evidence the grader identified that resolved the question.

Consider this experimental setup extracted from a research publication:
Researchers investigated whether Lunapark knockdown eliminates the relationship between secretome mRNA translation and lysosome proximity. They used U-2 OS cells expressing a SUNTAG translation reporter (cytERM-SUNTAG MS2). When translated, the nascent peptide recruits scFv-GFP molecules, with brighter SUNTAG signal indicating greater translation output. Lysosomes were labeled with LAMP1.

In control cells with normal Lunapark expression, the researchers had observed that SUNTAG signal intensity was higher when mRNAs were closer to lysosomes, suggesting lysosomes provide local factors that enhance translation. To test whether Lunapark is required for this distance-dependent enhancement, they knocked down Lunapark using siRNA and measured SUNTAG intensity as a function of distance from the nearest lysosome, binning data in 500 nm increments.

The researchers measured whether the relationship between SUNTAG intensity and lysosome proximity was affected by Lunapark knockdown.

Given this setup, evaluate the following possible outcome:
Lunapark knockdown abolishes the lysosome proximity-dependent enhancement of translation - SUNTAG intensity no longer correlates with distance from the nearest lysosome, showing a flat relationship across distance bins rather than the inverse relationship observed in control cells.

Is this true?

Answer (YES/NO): YES